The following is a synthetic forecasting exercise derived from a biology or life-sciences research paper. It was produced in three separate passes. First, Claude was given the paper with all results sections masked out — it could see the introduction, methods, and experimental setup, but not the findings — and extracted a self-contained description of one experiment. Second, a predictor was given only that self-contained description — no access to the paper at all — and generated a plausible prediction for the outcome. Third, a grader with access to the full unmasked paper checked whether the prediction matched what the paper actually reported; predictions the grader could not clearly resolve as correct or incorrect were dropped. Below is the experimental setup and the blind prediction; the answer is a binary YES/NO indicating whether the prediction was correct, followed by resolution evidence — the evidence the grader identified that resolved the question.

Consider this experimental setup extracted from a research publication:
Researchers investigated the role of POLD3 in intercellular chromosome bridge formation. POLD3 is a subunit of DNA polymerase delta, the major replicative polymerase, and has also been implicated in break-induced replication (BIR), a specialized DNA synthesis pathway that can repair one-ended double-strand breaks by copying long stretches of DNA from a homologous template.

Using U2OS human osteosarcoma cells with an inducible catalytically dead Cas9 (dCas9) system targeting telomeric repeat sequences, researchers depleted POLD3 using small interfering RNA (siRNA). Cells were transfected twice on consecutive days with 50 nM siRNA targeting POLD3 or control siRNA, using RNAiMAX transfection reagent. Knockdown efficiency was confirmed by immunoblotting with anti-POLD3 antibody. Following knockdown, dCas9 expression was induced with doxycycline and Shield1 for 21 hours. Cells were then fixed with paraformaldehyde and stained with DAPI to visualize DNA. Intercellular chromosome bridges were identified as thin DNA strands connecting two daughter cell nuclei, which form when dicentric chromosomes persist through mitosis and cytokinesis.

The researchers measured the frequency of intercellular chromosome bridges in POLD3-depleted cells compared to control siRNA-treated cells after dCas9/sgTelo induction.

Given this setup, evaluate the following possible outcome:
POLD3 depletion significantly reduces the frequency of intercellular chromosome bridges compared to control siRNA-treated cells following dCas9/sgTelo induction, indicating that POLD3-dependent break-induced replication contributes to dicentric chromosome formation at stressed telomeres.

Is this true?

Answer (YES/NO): YES